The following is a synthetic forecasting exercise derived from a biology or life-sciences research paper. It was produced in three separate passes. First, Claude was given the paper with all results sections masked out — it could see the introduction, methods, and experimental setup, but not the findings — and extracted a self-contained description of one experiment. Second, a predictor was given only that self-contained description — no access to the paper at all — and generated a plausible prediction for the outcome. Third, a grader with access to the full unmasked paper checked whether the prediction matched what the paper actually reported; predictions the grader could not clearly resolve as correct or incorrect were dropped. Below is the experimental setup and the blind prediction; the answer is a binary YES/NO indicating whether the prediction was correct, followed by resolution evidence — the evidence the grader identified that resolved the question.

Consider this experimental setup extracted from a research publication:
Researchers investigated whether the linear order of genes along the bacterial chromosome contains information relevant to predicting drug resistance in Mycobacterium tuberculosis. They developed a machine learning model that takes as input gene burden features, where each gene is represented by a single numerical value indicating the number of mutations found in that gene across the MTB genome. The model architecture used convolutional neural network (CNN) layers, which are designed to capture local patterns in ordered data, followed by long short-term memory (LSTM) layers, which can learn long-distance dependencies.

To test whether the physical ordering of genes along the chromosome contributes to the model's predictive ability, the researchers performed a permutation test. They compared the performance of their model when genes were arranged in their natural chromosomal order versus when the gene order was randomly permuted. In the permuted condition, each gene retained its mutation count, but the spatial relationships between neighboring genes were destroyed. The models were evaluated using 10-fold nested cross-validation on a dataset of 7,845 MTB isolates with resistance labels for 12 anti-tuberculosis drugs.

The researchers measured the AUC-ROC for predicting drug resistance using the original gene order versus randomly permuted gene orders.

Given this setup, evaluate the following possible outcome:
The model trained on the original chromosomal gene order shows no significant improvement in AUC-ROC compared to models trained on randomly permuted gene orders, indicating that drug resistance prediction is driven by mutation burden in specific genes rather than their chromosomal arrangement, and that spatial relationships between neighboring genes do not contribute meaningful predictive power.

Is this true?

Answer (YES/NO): NO